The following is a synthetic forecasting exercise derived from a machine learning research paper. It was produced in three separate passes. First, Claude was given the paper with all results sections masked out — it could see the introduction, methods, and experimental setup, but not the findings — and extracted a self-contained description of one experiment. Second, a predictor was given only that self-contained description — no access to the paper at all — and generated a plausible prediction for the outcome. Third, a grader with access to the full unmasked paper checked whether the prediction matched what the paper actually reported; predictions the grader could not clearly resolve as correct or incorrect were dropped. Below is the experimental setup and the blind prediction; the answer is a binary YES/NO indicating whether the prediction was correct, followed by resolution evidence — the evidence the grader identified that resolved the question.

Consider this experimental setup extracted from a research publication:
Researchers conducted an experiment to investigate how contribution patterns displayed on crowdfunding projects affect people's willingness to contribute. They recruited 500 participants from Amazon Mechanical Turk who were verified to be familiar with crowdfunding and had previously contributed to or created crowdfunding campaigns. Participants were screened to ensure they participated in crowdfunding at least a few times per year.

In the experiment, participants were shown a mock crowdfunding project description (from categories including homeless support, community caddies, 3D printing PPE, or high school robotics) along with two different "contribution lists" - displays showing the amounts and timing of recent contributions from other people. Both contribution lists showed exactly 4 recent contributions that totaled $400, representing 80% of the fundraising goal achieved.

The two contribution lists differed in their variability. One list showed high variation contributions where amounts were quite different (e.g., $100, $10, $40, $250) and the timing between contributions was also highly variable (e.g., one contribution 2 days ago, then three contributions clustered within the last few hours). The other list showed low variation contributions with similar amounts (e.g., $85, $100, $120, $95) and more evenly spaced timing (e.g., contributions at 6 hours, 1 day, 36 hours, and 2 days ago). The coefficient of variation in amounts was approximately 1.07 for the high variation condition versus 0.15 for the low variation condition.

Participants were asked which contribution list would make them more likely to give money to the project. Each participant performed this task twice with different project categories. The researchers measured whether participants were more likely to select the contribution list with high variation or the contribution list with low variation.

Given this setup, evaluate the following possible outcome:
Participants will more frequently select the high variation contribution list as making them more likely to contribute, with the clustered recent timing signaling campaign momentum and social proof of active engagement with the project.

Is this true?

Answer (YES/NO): YES